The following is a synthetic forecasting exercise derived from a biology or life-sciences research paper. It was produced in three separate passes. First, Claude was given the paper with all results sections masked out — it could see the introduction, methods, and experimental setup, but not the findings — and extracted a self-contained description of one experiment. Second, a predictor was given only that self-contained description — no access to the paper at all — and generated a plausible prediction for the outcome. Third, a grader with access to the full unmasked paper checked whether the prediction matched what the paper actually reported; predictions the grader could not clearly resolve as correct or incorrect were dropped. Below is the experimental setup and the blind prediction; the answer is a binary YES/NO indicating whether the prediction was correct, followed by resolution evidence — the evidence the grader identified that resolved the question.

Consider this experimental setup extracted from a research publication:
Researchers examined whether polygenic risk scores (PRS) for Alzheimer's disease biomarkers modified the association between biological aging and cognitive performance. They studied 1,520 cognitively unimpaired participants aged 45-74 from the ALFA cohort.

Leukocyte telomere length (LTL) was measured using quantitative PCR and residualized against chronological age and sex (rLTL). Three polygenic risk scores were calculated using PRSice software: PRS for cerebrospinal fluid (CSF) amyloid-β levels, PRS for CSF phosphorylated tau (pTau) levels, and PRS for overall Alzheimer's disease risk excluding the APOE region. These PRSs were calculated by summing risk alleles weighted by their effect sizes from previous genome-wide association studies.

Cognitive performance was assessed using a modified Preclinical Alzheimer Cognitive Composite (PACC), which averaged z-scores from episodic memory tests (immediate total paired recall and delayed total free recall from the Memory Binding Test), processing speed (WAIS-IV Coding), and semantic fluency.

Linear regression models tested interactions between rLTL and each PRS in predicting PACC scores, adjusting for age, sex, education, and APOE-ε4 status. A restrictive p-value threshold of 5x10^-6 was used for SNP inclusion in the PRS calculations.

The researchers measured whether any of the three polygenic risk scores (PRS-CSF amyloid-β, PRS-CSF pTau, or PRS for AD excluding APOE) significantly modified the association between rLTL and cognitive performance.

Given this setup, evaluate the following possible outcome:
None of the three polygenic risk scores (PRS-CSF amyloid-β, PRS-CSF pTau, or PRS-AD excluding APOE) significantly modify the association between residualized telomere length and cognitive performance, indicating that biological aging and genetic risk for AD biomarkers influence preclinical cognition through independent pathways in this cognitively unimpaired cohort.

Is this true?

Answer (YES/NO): YES